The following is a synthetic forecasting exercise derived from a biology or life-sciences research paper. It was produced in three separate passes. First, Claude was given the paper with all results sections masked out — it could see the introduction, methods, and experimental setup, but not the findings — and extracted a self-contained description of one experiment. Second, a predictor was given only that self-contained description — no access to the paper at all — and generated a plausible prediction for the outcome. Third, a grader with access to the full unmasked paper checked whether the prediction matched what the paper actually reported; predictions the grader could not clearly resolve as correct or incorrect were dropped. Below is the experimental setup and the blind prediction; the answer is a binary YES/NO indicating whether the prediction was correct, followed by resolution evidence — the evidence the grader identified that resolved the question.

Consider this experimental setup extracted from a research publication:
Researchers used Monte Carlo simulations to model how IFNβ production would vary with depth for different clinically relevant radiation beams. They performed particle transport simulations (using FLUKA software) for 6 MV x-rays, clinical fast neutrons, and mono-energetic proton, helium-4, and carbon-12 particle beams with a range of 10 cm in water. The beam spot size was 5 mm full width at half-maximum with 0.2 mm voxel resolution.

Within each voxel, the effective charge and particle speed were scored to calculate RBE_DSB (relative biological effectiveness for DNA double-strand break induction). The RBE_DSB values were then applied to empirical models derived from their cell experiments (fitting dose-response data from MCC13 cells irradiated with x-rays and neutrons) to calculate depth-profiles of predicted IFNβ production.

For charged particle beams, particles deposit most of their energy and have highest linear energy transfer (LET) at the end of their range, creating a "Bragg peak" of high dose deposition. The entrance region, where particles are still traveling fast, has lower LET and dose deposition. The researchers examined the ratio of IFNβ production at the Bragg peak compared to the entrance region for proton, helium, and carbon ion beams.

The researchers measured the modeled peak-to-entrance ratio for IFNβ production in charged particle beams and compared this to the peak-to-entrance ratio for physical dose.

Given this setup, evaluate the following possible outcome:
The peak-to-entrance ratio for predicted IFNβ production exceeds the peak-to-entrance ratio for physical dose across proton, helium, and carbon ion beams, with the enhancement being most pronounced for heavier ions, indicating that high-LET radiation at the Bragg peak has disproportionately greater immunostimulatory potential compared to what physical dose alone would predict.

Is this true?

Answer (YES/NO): YES